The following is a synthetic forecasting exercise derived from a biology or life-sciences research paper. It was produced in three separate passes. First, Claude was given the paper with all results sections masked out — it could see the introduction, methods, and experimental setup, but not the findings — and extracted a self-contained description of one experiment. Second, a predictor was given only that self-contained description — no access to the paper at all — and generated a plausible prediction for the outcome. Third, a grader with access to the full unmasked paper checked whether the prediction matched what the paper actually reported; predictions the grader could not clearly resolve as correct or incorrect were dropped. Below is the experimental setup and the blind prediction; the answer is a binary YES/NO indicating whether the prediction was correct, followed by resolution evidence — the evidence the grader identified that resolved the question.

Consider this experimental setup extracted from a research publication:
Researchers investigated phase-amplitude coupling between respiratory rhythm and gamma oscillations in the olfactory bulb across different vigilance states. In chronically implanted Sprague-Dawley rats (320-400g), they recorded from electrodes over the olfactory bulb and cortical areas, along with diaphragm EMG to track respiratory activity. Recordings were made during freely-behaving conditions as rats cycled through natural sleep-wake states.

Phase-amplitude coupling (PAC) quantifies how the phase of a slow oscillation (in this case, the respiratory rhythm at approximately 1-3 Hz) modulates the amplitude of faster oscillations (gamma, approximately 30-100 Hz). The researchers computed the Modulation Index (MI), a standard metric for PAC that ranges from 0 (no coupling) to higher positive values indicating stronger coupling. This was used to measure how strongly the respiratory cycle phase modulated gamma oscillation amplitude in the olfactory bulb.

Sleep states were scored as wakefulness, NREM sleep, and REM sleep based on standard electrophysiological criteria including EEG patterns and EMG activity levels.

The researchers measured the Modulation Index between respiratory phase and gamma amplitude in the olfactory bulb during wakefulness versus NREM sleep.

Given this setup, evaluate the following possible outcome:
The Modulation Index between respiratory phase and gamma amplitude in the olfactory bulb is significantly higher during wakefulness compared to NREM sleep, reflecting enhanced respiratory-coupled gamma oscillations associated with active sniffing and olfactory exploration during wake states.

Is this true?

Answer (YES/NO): YES